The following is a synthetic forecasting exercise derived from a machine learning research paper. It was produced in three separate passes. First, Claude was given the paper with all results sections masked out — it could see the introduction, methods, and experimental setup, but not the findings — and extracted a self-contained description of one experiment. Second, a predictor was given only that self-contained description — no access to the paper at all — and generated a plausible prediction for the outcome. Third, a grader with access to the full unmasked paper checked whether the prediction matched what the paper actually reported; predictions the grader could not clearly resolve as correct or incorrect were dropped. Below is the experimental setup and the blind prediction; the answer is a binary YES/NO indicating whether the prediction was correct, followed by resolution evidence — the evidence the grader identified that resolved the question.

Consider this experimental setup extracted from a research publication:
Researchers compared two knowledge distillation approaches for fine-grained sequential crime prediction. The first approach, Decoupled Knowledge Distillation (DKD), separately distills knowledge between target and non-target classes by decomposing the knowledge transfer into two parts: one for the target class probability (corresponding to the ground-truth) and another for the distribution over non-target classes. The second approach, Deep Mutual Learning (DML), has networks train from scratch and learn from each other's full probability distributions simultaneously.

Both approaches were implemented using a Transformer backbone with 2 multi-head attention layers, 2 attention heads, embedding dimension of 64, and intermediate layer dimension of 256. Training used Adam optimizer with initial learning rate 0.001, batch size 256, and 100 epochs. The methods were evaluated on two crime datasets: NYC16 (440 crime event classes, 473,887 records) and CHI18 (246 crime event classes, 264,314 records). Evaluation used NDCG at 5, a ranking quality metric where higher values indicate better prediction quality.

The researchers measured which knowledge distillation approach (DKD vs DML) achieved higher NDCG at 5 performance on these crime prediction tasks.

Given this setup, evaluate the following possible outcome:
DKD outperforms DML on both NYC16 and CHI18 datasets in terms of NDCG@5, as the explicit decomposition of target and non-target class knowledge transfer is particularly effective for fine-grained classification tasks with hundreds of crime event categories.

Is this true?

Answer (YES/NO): YES